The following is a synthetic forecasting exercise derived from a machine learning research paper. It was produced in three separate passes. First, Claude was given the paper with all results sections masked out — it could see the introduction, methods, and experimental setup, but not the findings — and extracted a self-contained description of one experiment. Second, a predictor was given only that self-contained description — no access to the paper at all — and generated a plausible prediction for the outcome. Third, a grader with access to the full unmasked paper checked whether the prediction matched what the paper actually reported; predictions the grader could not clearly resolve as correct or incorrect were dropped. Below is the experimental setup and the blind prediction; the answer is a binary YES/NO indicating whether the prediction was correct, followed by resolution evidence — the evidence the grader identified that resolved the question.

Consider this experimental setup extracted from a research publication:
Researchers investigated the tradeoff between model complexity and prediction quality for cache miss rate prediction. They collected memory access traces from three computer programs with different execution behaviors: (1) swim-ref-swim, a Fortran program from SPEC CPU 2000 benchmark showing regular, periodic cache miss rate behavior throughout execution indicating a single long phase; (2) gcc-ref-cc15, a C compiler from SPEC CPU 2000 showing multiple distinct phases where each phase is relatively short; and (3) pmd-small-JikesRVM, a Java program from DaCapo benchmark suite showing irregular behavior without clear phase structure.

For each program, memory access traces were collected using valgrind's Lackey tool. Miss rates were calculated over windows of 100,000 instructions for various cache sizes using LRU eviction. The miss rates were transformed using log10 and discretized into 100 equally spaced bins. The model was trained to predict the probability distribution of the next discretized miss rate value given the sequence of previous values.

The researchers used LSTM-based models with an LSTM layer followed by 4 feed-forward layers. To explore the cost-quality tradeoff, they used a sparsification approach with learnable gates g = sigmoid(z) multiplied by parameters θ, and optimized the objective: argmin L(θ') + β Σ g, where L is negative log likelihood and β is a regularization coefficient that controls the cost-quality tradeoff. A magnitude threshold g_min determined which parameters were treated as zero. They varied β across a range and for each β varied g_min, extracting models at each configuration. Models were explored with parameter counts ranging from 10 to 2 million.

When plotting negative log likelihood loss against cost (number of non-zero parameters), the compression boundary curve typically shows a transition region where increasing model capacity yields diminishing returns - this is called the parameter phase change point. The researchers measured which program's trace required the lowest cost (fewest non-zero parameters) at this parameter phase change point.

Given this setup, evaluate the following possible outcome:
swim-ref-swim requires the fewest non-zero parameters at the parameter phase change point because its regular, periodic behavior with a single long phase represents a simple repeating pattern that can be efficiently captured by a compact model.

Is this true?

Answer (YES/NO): YES